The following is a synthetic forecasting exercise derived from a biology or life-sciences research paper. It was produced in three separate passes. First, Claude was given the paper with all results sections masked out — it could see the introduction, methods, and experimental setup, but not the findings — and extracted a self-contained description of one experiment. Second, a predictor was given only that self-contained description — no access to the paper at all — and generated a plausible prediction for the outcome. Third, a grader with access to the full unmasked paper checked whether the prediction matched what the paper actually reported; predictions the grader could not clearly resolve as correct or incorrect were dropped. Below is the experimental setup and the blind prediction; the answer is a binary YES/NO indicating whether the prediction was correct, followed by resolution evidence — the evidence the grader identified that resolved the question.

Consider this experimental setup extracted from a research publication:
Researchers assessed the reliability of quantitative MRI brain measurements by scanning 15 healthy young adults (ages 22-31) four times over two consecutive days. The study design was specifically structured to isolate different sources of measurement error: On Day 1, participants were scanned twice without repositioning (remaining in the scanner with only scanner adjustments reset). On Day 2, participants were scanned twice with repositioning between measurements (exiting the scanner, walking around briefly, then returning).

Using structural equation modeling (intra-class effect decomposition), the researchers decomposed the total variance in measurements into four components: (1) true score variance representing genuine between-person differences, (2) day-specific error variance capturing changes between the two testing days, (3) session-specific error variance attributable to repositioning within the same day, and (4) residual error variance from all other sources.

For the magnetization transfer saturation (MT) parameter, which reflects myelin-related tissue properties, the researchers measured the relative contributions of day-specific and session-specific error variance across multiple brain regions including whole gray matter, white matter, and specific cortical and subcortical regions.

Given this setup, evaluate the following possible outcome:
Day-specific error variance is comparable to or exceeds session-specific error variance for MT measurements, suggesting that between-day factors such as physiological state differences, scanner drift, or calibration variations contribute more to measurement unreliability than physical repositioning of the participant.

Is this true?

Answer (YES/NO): NO